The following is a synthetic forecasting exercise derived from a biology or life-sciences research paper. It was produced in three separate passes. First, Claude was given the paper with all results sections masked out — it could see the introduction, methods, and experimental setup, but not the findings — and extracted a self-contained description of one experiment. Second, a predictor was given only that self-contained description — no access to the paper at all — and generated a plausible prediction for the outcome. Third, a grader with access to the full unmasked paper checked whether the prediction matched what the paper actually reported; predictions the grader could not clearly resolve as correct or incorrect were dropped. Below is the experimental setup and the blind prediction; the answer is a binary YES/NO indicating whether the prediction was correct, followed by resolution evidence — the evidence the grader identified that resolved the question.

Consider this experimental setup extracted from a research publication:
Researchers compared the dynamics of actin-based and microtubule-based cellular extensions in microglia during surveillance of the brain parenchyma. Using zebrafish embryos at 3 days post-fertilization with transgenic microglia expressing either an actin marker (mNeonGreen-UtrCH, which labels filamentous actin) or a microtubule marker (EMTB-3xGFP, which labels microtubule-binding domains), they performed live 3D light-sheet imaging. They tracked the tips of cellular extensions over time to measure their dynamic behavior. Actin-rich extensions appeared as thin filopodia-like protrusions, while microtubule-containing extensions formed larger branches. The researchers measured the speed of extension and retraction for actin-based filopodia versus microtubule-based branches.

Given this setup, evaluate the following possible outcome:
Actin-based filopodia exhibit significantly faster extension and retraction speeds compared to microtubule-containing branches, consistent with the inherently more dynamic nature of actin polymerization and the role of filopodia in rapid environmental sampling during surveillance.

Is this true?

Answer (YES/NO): YES